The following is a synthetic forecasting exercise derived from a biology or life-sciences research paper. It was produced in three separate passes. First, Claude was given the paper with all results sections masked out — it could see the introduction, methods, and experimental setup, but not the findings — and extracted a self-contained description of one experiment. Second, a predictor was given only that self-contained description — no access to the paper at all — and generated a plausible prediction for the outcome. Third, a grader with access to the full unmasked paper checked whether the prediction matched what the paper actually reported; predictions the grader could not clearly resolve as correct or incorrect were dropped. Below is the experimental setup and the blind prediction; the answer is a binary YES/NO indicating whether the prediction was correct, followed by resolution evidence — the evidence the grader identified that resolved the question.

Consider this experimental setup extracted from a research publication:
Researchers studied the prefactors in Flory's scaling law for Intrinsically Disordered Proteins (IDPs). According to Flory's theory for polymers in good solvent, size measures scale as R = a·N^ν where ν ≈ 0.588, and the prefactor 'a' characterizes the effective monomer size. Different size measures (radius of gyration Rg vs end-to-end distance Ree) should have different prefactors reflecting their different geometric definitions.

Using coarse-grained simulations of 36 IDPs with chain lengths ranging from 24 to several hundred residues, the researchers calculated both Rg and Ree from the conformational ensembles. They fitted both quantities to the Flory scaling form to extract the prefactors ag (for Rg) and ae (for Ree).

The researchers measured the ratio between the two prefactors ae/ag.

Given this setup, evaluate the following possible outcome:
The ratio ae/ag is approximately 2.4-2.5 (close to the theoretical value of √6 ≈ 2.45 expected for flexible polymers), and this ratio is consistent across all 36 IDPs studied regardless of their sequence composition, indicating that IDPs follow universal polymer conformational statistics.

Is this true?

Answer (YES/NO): YES